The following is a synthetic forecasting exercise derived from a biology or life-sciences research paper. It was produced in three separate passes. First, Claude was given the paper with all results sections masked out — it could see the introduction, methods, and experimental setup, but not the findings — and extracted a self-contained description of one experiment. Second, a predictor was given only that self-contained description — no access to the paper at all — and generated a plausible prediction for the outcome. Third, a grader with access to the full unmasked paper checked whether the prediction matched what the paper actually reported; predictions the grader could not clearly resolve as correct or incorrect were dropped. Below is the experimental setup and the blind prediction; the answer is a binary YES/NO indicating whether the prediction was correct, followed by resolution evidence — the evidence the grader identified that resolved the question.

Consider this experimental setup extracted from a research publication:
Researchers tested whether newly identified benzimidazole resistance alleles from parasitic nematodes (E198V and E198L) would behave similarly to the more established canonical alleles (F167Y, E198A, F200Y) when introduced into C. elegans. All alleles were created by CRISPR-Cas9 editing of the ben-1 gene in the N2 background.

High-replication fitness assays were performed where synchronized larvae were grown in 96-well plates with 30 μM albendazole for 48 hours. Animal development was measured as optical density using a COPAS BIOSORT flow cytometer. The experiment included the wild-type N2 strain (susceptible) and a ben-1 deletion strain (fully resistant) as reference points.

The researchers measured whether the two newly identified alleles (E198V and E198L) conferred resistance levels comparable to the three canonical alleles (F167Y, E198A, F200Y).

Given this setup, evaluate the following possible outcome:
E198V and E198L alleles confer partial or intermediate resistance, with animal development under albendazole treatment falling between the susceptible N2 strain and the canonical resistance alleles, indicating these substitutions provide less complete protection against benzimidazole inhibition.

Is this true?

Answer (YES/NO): NO